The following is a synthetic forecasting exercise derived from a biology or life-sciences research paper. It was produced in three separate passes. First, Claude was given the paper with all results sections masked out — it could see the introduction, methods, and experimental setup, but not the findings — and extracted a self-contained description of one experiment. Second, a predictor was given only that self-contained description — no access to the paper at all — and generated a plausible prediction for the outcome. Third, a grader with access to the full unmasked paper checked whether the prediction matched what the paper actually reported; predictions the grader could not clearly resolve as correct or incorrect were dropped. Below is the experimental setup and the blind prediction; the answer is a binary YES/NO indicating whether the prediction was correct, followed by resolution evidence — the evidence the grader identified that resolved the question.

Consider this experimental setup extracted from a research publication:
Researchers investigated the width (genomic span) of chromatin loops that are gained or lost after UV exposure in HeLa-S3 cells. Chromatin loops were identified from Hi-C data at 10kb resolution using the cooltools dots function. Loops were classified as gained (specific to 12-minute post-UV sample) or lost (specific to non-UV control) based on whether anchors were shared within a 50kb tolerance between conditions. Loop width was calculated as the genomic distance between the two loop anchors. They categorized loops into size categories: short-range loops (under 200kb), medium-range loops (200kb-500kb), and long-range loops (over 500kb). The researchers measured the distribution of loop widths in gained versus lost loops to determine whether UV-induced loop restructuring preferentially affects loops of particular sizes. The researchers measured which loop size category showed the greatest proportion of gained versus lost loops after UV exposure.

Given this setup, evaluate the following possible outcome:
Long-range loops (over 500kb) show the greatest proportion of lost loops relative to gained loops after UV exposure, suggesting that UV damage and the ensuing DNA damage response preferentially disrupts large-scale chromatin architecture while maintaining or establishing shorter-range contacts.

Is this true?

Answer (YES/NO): NO